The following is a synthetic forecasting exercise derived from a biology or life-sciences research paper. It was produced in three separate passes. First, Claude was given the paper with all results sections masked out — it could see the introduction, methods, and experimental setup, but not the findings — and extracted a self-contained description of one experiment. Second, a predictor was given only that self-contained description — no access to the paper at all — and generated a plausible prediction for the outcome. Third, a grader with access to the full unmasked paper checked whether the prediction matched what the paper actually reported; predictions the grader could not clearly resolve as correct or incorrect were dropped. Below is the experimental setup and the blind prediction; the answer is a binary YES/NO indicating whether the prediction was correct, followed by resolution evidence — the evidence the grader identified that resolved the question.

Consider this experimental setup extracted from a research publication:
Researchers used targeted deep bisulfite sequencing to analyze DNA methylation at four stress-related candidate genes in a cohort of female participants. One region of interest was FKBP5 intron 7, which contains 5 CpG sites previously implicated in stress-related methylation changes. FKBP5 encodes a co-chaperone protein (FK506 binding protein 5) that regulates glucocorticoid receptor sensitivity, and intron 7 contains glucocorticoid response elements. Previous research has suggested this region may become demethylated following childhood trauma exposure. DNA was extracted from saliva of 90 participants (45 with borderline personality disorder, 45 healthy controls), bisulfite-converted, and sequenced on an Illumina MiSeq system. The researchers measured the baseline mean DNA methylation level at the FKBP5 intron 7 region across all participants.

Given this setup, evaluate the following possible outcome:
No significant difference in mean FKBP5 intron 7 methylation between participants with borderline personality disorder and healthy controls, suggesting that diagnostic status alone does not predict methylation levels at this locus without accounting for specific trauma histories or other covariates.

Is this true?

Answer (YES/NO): YES